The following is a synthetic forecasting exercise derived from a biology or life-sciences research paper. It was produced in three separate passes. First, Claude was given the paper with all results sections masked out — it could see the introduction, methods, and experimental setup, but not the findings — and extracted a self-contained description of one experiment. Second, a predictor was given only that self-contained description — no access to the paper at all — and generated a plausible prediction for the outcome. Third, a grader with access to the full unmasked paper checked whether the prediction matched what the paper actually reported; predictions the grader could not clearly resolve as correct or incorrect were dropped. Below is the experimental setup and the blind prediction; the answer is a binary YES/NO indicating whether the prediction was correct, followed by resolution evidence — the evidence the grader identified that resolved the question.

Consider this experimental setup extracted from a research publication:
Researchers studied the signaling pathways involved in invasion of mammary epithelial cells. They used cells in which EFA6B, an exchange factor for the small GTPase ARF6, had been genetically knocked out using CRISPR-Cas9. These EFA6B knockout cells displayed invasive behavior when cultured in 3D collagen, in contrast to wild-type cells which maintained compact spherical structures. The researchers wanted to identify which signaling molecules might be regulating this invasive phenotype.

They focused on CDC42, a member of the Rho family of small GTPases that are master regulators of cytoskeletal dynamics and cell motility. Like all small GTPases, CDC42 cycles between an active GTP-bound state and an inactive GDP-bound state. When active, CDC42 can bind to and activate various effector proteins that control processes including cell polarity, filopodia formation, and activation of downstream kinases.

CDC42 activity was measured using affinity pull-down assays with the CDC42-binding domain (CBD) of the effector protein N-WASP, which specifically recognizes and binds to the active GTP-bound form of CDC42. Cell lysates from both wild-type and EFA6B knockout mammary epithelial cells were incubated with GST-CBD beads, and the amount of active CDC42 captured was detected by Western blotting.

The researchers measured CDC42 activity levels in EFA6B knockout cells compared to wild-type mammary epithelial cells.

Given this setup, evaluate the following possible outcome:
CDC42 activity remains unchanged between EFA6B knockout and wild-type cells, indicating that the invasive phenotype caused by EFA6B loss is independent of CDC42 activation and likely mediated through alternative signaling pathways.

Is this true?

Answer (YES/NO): NO